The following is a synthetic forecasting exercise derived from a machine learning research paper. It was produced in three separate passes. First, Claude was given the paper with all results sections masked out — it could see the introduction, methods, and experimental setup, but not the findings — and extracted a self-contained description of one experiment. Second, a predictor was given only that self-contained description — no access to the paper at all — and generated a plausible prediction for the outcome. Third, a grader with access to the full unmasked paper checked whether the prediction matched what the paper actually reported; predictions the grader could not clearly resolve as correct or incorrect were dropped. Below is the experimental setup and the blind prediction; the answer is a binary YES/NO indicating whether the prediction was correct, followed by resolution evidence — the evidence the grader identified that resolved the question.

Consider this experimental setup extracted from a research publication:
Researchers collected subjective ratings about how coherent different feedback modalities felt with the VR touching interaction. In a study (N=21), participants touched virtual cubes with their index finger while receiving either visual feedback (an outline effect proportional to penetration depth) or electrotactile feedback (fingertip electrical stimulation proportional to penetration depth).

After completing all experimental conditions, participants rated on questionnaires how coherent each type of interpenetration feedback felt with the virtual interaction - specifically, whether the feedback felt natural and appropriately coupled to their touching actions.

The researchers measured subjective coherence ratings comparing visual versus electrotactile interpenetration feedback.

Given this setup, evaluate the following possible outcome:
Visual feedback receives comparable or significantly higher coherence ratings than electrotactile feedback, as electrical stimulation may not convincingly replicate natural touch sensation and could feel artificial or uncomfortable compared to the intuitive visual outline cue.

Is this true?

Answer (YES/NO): YES